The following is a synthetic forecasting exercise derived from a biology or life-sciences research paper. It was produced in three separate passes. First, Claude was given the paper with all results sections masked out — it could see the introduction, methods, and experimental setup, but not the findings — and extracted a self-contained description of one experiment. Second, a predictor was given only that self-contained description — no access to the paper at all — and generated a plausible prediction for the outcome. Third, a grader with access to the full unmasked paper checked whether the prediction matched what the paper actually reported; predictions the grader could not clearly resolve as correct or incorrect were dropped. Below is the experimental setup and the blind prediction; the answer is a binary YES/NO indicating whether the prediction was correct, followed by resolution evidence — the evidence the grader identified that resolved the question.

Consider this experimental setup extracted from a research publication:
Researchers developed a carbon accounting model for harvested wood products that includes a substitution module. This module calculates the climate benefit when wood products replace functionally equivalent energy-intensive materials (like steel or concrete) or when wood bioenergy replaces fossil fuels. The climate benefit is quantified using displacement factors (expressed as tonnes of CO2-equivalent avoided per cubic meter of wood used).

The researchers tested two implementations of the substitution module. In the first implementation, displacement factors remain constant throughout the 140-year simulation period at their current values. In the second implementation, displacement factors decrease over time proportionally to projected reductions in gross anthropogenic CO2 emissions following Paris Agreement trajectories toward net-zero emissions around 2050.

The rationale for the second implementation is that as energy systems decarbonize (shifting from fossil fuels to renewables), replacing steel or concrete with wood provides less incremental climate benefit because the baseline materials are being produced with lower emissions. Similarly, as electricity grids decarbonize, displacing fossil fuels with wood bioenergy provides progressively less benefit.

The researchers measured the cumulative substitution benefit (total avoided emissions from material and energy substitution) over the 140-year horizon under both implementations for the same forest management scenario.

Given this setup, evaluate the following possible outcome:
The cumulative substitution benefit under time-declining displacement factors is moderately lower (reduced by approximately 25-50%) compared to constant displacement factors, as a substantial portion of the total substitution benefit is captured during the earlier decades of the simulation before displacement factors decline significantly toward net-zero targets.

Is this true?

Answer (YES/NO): NO